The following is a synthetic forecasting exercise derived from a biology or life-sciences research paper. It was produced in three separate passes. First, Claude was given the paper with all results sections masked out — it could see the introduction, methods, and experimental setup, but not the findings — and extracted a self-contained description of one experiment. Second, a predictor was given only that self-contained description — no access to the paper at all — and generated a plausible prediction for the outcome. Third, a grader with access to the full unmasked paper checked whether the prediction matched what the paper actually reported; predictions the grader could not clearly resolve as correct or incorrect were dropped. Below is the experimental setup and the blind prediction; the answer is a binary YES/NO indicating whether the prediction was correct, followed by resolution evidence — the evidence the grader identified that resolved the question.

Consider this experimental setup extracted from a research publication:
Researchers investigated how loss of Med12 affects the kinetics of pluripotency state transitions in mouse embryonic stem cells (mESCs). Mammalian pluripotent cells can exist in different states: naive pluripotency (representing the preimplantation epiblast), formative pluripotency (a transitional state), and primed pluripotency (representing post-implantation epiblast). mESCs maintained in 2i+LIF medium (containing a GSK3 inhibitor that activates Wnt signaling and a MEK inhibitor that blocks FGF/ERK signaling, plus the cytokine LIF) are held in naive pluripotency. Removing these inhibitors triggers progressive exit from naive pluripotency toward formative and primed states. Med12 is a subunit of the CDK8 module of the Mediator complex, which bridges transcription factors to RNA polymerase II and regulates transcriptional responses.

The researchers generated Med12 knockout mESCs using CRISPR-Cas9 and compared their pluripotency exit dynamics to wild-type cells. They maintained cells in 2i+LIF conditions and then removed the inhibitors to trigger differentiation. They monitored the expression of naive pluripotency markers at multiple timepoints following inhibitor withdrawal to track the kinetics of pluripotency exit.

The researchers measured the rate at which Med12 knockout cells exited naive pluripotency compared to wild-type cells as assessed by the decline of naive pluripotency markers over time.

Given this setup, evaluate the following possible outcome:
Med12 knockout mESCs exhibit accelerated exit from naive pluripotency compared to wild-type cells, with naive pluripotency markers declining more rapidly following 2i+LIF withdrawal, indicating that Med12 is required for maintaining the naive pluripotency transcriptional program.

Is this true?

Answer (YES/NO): NO